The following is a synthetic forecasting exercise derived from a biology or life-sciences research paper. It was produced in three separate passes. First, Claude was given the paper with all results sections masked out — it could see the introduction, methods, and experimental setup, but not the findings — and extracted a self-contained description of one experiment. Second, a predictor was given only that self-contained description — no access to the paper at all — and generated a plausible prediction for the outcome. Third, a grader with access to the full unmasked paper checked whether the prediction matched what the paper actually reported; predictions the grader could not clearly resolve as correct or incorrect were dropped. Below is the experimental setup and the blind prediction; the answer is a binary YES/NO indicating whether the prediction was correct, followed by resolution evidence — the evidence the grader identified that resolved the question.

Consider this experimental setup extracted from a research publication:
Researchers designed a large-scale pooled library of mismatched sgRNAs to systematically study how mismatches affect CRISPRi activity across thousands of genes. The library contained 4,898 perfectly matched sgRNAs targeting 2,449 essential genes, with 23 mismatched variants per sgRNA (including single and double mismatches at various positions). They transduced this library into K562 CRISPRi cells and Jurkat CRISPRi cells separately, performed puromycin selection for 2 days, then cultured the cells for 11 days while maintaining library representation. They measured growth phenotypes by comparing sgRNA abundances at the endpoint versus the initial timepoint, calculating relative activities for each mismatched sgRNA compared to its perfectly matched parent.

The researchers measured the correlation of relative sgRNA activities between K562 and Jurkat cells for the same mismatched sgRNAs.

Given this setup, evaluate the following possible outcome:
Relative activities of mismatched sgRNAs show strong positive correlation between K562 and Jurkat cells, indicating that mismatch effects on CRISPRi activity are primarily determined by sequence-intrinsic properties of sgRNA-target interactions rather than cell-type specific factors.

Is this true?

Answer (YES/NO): YES